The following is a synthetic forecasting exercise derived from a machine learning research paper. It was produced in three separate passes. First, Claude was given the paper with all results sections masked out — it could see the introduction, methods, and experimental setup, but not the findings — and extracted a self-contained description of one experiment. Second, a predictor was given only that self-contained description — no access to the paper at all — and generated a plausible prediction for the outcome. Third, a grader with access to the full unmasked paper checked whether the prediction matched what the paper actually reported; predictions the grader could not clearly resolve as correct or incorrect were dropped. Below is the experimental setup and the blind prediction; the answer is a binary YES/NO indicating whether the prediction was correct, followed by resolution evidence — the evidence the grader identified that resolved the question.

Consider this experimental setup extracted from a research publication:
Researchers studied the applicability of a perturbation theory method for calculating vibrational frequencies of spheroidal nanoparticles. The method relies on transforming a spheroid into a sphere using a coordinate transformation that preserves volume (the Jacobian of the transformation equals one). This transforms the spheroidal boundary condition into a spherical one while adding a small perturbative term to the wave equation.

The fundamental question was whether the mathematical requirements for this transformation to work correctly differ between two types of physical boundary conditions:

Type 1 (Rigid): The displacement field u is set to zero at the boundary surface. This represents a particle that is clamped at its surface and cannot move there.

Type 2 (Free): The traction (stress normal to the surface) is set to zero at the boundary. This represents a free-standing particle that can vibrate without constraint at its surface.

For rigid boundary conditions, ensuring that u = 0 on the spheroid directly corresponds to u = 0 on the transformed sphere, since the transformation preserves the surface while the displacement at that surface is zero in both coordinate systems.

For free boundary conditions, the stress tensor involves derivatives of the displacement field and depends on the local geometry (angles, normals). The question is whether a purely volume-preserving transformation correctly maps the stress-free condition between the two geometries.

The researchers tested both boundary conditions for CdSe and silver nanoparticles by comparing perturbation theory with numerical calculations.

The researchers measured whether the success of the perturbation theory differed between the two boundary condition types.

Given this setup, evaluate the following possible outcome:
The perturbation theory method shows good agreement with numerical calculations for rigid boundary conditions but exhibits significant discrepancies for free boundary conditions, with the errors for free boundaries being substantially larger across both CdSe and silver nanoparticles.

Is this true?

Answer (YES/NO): NO